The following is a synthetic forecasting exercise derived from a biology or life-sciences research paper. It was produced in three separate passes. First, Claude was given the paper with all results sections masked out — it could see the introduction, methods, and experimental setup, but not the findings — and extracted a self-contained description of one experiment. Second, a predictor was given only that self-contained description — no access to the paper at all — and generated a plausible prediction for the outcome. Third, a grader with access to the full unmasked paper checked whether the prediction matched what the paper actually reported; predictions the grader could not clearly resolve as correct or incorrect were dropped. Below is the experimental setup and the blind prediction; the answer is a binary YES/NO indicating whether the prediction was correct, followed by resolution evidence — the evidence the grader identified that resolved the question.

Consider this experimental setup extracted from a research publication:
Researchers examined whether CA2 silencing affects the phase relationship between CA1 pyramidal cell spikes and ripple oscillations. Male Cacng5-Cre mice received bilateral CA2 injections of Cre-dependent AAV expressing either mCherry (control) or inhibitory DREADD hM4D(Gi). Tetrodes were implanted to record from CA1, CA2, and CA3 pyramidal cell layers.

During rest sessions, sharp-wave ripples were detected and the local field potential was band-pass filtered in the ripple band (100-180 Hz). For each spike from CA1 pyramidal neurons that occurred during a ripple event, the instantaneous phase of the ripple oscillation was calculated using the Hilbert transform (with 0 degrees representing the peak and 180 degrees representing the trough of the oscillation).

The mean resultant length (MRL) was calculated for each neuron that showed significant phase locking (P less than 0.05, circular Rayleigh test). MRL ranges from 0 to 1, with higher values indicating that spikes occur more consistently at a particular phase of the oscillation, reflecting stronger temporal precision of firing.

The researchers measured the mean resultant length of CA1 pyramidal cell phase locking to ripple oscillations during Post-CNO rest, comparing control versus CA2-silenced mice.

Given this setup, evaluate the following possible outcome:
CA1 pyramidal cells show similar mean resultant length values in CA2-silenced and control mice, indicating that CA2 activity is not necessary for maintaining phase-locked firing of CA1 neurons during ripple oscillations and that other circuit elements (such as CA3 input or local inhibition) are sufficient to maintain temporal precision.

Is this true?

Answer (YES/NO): YES